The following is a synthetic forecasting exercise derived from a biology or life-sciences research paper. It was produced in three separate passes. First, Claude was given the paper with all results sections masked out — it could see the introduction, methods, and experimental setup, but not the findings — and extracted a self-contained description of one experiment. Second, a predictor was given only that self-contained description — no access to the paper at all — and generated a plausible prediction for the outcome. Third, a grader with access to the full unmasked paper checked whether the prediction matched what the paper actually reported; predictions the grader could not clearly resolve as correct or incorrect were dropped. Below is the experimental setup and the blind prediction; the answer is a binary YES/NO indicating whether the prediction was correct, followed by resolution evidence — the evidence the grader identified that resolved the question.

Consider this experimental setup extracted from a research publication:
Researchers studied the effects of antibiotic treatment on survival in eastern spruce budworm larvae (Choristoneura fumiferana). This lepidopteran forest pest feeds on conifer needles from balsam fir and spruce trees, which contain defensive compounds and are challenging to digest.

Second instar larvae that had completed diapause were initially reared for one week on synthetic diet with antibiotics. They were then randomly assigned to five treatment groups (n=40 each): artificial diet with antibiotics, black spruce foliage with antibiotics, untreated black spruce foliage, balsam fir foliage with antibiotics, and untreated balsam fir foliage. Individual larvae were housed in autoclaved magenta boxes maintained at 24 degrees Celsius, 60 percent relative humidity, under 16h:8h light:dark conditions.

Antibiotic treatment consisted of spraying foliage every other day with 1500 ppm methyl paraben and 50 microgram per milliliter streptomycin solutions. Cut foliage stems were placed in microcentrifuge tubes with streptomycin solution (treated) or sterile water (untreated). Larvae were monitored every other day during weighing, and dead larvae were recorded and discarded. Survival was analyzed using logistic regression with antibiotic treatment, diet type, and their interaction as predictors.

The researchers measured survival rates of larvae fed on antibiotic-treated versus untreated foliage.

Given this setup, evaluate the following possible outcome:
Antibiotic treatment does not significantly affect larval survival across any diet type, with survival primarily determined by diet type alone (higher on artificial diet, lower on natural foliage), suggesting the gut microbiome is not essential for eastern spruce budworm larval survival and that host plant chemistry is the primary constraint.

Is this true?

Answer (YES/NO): NO